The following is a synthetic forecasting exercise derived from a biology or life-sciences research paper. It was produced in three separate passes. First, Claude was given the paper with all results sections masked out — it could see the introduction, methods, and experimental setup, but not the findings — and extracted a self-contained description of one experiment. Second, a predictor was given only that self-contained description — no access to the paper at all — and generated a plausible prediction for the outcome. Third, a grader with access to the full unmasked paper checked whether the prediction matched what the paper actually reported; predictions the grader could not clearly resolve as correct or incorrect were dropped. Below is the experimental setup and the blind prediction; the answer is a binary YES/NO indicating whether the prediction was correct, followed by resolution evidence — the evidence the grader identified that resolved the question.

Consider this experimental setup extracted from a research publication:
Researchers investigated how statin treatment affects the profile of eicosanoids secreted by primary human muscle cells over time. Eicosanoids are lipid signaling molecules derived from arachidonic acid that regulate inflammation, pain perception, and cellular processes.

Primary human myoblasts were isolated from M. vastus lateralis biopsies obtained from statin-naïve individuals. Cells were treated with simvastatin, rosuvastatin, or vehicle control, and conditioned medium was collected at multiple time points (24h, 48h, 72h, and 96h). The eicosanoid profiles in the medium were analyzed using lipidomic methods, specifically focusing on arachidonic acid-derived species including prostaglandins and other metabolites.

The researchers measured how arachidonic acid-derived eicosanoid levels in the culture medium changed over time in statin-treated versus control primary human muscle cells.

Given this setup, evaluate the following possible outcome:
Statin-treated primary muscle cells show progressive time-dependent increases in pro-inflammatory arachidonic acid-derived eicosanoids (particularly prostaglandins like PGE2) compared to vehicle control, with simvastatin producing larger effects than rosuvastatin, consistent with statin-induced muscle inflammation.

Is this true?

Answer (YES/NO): NO